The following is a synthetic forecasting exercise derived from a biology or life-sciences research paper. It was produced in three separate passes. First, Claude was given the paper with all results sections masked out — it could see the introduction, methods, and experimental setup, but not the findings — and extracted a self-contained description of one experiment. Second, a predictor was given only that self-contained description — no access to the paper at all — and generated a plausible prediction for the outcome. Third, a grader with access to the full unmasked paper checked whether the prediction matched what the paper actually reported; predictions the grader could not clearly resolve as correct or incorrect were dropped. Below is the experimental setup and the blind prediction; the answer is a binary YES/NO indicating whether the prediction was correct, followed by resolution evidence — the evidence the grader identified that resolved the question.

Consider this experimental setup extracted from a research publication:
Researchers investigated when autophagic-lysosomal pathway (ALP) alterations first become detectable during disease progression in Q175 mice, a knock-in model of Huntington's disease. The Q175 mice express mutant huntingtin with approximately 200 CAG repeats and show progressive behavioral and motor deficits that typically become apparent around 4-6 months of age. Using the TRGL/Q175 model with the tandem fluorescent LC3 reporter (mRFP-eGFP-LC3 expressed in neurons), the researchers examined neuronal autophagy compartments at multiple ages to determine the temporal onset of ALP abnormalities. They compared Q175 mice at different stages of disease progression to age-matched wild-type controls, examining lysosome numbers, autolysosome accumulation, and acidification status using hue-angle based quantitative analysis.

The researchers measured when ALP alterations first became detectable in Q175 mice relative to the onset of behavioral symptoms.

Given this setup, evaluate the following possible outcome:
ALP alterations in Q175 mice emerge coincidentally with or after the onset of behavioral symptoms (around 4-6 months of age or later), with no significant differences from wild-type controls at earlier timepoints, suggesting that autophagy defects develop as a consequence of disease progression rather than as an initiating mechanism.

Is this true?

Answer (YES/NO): YES